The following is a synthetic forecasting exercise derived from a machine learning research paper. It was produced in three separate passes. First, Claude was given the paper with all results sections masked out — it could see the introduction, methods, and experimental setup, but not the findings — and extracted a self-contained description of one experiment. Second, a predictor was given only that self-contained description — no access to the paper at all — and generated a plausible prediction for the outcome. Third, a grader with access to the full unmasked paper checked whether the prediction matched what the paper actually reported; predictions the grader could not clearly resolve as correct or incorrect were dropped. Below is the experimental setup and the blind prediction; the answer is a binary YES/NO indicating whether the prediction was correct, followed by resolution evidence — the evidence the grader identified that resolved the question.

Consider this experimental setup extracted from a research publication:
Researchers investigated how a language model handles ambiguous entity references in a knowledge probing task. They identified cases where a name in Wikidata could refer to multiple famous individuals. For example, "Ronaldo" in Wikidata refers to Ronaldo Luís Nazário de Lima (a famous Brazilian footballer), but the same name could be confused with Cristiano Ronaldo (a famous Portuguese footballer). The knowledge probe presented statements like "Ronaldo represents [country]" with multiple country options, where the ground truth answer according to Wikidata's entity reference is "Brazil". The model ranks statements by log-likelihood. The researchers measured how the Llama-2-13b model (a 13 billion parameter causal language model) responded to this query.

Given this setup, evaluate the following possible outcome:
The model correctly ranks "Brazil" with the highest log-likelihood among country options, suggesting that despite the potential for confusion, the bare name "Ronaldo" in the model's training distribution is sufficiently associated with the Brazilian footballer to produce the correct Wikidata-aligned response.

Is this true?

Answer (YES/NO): NO